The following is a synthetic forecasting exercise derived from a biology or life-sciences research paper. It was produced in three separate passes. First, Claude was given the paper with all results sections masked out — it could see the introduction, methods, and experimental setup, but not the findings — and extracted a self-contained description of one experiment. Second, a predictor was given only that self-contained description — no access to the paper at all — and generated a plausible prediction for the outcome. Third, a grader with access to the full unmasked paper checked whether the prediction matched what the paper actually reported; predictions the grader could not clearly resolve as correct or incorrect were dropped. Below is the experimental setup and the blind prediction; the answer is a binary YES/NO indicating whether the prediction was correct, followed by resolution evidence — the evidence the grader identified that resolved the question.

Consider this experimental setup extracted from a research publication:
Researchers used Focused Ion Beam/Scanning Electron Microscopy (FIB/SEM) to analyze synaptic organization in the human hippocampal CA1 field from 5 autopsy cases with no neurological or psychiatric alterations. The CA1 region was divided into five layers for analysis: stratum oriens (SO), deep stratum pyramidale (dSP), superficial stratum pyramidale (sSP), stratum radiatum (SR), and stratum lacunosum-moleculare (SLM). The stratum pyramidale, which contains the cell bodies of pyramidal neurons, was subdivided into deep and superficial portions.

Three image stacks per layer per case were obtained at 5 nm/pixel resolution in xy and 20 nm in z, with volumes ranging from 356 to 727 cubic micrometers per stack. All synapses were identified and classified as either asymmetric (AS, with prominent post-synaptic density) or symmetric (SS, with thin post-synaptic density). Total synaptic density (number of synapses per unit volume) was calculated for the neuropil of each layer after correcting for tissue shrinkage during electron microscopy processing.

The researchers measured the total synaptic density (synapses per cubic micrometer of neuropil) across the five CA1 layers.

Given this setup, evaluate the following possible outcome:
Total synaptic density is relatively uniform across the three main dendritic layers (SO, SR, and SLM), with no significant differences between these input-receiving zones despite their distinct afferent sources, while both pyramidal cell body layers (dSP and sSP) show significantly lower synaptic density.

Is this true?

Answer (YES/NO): NO